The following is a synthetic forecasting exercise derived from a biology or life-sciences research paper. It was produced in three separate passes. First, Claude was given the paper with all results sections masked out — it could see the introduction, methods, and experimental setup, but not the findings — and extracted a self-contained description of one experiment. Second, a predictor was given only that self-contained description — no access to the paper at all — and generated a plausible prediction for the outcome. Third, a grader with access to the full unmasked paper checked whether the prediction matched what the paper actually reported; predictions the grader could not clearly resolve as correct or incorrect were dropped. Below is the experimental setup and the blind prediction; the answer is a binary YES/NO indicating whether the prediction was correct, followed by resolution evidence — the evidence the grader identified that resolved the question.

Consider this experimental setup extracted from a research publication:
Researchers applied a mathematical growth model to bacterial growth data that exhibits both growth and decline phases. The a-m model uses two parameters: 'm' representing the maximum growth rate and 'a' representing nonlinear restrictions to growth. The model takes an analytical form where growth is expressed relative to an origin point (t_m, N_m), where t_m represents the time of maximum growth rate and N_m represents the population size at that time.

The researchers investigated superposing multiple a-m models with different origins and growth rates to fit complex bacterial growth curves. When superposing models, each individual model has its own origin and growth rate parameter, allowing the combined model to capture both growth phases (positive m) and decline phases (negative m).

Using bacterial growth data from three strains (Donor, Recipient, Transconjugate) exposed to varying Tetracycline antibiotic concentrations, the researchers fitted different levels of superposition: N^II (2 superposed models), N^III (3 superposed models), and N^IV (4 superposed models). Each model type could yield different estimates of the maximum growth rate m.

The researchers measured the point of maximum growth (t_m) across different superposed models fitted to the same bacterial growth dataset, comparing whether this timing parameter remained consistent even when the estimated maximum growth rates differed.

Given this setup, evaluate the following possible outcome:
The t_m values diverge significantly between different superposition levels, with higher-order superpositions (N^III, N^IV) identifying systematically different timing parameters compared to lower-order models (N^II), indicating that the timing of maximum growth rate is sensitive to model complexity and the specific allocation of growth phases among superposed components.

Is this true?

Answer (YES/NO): NO